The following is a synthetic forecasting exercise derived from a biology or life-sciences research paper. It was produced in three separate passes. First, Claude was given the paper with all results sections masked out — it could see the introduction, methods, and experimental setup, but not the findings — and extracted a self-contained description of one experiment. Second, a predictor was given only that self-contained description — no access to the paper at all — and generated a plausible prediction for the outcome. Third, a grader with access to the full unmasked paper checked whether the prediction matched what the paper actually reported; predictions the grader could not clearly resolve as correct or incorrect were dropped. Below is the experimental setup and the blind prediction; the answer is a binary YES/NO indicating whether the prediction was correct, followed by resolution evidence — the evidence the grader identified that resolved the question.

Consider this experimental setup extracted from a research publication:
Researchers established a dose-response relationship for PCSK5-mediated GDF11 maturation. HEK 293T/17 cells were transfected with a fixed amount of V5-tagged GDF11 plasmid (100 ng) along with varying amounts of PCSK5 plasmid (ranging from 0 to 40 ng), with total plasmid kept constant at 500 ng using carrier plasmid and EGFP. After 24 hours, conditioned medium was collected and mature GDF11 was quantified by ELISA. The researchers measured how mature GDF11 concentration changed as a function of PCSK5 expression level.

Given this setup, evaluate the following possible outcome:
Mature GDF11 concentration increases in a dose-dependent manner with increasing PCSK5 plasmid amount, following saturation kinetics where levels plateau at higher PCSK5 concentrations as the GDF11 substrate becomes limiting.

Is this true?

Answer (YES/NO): YES